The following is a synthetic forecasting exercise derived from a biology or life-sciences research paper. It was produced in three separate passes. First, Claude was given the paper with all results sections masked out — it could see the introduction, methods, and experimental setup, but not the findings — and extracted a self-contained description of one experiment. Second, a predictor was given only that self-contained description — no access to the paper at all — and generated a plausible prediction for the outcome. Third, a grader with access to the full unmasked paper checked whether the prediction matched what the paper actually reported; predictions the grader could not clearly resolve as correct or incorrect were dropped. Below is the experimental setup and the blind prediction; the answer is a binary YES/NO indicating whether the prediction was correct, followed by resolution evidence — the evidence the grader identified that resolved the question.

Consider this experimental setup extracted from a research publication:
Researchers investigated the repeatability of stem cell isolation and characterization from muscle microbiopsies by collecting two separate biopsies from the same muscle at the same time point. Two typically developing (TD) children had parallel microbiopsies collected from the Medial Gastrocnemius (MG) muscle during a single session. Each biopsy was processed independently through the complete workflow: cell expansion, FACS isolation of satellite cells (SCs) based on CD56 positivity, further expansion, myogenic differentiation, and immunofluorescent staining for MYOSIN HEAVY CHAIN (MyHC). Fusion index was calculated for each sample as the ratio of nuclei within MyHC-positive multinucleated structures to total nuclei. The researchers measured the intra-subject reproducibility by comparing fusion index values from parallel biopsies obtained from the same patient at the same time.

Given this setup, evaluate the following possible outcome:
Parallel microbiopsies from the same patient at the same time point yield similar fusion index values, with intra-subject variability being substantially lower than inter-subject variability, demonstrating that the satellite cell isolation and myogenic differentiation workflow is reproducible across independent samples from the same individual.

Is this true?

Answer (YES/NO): YES